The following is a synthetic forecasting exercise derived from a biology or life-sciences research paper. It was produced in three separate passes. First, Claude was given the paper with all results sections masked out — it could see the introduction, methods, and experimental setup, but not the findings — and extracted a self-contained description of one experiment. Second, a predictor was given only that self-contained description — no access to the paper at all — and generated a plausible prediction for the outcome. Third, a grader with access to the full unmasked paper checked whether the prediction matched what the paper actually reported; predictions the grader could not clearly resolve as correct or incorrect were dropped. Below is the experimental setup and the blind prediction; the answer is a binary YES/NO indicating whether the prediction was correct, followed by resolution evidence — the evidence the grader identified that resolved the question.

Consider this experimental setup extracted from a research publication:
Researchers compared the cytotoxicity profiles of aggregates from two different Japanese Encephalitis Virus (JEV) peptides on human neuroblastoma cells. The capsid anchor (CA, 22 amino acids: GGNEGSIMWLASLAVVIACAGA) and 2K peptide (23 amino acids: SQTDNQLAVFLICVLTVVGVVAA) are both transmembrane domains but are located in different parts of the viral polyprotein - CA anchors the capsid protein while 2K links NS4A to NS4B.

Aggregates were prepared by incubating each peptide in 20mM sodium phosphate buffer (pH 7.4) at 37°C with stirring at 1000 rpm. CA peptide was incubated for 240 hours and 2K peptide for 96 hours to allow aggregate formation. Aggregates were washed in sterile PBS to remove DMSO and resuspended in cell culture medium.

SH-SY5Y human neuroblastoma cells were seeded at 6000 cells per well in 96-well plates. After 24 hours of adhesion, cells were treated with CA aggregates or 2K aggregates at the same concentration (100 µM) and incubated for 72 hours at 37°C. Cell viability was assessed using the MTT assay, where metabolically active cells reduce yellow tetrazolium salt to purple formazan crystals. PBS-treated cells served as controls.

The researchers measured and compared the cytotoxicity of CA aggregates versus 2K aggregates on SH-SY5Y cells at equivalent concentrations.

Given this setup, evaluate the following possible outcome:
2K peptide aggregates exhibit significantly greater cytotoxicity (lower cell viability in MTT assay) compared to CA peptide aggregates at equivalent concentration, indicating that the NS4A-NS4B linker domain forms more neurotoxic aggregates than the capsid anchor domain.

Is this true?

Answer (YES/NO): NO